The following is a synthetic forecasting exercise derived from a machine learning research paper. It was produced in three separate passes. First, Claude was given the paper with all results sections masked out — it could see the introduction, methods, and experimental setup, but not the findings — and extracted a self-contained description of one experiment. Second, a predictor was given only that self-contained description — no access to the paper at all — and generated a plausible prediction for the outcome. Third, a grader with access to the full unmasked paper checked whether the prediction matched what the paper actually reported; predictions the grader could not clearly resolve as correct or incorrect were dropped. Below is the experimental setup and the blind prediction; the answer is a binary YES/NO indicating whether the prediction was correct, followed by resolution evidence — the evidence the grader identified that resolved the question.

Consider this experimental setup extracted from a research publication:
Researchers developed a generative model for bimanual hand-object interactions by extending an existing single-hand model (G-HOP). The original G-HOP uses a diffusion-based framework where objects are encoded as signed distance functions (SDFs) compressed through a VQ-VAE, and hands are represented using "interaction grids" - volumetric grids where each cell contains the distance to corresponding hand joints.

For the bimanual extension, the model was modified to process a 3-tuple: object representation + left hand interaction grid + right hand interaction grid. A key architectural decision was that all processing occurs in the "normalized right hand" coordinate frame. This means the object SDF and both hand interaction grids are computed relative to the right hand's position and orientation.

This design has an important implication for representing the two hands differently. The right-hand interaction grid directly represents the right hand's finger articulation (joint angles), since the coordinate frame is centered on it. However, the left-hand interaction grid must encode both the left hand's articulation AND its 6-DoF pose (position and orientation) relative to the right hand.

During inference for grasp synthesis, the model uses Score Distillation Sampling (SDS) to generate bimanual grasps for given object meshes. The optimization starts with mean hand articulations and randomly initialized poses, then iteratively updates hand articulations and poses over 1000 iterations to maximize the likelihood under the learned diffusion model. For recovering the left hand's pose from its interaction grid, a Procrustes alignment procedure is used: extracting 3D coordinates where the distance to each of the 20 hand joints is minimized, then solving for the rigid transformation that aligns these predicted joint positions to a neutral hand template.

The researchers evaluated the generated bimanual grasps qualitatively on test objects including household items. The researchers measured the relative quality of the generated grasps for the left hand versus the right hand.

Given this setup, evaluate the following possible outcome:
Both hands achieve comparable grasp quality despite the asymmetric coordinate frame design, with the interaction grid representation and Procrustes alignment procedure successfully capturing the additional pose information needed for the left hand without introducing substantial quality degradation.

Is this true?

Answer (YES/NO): NO